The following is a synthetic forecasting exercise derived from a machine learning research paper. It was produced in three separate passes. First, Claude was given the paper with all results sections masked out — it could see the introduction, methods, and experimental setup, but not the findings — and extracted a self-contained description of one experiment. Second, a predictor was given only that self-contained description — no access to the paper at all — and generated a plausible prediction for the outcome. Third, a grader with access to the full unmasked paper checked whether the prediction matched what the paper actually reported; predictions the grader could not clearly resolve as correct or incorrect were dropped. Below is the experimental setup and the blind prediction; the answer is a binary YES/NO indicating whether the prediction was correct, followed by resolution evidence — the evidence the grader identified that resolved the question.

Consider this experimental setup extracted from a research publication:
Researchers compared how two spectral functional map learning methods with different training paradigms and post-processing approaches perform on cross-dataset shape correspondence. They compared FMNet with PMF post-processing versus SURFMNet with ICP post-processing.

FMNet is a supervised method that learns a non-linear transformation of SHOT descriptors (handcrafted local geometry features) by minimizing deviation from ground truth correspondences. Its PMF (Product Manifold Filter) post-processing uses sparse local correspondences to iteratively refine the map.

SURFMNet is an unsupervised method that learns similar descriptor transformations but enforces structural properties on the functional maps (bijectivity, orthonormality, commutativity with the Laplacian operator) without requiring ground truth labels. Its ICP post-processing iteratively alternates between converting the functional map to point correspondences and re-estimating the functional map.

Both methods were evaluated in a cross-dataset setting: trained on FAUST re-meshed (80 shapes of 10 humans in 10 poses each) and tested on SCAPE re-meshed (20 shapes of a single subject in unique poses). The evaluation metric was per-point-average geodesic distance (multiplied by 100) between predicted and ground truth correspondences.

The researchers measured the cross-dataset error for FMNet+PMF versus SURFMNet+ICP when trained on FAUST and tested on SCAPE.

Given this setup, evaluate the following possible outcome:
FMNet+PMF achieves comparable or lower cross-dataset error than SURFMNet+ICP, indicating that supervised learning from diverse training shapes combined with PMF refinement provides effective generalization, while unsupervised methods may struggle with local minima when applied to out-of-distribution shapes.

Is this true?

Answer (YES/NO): YES